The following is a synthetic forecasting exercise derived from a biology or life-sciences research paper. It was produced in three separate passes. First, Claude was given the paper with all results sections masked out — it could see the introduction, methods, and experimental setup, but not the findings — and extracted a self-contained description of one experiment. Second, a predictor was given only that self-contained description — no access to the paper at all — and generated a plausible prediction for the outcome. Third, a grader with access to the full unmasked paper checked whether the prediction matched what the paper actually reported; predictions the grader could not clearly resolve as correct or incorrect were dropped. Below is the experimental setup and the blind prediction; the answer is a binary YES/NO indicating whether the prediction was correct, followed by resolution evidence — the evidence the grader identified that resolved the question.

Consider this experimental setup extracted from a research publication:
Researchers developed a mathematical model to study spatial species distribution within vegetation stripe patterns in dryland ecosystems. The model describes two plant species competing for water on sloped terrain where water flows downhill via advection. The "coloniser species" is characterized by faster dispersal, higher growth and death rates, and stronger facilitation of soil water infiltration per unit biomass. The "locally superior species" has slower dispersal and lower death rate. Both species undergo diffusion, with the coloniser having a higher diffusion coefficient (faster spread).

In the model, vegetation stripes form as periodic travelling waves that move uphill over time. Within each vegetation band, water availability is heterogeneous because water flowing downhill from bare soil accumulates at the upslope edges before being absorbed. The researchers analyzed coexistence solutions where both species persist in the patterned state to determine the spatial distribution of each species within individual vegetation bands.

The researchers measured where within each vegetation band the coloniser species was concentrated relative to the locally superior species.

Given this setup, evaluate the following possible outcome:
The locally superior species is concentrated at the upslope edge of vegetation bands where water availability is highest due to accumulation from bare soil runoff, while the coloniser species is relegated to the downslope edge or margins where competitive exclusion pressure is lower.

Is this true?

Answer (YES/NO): NO